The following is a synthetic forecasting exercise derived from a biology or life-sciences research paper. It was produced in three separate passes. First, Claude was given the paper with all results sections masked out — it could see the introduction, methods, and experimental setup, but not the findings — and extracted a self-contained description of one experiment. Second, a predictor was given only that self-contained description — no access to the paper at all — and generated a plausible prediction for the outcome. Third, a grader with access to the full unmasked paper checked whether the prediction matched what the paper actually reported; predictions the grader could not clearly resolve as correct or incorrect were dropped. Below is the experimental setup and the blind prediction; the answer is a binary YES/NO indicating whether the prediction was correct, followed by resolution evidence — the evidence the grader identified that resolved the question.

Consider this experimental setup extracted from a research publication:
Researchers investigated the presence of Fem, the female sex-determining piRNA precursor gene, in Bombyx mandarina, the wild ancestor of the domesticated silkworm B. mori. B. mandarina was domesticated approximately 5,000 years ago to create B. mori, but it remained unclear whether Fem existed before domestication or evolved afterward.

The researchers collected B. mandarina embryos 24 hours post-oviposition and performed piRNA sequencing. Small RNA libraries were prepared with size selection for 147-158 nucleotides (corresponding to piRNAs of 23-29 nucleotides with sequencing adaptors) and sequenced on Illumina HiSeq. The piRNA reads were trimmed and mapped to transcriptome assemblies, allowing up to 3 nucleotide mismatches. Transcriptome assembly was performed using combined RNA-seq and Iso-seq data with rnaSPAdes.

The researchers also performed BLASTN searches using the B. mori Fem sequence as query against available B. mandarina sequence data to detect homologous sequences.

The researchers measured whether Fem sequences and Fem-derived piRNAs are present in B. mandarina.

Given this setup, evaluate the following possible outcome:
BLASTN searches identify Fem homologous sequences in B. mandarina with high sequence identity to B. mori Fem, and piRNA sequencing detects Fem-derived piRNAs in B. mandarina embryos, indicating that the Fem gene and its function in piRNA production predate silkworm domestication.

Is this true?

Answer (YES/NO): YES